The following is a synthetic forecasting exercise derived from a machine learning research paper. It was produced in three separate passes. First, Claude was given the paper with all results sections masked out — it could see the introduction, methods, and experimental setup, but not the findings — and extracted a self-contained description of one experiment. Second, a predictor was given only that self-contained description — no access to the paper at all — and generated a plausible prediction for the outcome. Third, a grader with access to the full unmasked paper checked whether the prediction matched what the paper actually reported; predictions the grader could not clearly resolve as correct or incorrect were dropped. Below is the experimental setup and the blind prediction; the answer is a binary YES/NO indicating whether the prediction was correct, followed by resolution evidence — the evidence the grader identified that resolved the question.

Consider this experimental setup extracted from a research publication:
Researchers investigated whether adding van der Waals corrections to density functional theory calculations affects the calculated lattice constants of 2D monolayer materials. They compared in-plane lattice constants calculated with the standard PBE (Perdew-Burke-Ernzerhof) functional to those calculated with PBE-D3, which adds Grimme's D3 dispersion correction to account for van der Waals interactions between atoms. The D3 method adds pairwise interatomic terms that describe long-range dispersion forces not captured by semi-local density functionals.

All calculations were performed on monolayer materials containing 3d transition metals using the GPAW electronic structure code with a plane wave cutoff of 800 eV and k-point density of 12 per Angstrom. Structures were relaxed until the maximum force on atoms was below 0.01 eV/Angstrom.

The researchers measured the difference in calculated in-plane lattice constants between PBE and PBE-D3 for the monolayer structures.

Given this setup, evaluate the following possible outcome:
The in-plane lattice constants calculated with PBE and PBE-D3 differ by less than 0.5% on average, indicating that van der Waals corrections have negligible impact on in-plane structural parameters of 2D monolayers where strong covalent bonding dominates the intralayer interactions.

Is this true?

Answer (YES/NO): NO